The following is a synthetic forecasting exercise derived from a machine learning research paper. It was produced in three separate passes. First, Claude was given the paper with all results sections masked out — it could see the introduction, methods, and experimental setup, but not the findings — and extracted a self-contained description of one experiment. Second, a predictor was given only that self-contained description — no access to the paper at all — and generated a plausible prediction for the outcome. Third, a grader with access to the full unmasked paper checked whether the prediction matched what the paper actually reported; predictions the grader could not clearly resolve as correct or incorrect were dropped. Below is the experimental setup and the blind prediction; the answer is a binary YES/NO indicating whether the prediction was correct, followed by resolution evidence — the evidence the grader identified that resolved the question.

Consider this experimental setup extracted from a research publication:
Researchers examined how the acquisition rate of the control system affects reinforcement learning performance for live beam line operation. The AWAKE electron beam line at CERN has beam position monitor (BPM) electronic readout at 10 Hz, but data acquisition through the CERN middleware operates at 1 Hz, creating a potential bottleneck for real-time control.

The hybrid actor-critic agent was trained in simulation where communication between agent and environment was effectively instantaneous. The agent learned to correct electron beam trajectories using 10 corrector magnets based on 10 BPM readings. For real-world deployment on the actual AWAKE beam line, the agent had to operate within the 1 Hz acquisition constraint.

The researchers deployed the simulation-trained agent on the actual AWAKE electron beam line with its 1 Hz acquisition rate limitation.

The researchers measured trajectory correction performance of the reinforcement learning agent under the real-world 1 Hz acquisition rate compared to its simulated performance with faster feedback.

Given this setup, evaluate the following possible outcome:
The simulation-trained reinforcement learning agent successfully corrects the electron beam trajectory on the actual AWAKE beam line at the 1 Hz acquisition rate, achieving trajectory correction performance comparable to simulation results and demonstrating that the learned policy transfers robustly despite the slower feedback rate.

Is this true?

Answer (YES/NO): NO